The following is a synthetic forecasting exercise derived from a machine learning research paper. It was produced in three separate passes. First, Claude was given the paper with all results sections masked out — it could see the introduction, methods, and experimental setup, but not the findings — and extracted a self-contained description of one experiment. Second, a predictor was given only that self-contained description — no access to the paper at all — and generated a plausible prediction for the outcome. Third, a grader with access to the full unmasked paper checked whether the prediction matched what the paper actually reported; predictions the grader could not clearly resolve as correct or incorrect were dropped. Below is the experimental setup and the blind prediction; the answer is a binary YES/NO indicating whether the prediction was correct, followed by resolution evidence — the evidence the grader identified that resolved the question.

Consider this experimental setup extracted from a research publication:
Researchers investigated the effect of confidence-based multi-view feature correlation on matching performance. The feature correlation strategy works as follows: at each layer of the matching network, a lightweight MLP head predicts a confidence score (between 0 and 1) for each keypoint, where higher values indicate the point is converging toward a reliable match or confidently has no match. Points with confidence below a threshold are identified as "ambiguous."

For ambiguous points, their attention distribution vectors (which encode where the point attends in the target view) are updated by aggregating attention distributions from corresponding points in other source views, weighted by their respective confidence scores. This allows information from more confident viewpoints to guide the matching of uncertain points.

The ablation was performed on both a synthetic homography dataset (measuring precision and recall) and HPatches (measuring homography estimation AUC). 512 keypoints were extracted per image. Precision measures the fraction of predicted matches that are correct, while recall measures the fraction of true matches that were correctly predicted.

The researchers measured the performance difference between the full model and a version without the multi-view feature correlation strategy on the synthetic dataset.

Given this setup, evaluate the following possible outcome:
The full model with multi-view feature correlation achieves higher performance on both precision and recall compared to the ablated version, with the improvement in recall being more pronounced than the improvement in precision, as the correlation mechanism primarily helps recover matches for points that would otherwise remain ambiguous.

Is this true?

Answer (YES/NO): YES